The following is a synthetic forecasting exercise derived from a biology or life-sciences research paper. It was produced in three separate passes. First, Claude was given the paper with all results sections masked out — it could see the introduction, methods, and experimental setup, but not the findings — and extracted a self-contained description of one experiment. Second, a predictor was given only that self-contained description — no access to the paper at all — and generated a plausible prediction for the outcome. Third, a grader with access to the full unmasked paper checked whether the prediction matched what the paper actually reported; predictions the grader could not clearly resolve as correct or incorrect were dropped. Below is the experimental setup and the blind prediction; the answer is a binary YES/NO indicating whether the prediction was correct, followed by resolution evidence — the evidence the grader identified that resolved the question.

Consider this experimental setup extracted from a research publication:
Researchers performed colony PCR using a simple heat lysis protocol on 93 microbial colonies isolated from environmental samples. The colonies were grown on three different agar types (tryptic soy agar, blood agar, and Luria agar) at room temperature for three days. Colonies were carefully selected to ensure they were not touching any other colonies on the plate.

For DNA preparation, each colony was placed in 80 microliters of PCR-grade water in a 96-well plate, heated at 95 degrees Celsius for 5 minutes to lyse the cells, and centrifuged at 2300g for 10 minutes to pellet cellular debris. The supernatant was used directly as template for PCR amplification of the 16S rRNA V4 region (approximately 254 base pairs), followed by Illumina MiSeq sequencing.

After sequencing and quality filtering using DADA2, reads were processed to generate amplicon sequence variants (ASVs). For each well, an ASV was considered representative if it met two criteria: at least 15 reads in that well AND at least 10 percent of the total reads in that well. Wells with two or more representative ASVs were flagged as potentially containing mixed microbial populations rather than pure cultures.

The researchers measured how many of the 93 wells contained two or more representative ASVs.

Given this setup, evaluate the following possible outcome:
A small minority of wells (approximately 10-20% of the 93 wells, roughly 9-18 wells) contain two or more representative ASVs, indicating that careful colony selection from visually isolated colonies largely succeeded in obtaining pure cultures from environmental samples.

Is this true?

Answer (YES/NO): YES